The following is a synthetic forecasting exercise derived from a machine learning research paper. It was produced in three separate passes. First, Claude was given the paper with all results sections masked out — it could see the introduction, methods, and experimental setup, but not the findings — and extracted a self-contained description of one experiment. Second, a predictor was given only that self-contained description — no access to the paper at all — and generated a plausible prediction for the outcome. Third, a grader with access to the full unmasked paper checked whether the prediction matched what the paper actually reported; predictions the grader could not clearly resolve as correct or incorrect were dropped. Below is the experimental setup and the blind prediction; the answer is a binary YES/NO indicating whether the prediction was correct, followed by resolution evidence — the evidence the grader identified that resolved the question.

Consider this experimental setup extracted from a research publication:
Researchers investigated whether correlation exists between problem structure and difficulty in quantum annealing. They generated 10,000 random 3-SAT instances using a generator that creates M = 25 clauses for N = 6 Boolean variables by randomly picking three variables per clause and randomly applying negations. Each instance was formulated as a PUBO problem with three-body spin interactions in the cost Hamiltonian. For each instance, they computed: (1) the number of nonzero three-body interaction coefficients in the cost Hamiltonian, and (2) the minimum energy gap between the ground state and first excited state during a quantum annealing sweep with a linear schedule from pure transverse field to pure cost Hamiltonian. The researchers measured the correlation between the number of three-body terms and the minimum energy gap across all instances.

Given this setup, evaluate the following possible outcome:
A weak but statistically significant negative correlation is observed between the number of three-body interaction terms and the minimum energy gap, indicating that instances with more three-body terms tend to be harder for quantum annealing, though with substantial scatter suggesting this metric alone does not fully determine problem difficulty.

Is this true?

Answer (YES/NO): NO